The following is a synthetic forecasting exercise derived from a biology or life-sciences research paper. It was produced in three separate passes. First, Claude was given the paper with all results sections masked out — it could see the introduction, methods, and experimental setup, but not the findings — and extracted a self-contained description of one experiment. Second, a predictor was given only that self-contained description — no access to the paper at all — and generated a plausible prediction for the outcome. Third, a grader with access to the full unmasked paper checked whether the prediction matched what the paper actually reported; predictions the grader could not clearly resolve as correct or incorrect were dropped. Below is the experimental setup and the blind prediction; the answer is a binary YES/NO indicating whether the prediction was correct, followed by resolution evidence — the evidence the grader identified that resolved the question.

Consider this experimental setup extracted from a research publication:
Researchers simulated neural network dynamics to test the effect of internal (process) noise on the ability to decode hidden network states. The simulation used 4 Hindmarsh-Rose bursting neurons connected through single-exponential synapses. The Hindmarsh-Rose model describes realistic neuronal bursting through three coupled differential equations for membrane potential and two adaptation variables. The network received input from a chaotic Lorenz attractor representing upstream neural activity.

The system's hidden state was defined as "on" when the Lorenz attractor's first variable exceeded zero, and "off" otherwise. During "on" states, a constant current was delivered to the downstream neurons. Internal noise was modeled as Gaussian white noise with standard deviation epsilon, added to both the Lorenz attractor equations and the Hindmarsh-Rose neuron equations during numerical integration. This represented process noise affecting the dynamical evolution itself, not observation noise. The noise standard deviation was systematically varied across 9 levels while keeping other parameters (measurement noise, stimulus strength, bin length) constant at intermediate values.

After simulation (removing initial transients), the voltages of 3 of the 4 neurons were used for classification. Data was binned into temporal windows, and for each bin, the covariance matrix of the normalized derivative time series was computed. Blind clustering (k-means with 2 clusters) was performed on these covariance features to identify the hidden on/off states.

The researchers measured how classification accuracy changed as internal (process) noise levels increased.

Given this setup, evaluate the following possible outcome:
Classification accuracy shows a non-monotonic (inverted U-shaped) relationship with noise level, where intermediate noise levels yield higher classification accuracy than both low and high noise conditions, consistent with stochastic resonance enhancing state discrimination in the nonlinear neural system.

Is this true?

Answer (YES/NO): NO